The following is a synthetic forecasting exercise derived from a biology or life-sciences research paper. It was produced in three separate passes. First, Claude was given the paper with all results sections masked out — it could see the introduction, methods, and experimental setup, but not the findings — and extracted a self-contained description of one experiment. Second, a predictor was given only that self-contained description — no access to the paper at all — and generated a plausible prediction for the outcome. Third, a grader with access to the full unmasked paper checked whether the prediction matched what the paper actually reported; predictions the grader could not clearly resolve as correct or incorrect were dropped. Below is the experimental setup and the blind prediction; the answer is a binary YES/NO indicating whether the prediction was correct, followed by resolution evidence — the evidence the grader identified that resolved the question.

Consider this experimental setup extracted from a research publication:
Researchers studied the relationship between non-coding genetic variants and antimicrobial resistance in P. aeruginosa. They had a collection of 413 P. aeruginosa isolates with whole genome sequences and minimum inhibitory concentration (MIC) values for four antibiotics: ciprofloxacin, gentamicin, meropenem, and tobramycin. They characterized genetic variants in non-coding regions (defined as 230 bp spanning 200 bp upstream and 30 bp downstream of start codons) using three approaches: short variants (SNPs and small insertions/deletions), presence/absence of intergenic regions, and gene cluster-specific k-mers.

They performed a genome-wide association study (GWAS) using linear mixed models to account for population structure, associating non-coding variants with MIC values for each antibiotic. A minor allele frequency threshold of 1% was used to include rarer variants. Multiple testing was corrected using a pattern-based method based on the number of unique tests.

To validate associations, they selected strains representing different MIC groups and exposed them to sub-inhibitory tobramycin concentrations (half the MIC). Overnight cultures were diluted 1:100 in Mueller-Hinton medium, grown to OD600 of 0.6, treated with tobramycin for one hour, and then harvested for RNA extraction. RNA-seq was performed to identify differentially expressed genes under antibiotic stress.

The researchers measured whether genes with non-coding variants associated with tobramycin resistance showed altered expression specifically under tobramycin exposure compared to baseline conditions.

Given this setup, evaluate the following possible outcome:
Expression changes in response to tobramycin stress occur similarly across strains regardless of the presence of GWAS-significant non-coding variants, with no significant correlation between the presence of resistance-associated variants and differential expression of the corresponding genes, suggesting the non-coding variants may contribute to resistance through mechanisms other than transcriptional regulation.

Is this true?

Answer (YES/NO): YES